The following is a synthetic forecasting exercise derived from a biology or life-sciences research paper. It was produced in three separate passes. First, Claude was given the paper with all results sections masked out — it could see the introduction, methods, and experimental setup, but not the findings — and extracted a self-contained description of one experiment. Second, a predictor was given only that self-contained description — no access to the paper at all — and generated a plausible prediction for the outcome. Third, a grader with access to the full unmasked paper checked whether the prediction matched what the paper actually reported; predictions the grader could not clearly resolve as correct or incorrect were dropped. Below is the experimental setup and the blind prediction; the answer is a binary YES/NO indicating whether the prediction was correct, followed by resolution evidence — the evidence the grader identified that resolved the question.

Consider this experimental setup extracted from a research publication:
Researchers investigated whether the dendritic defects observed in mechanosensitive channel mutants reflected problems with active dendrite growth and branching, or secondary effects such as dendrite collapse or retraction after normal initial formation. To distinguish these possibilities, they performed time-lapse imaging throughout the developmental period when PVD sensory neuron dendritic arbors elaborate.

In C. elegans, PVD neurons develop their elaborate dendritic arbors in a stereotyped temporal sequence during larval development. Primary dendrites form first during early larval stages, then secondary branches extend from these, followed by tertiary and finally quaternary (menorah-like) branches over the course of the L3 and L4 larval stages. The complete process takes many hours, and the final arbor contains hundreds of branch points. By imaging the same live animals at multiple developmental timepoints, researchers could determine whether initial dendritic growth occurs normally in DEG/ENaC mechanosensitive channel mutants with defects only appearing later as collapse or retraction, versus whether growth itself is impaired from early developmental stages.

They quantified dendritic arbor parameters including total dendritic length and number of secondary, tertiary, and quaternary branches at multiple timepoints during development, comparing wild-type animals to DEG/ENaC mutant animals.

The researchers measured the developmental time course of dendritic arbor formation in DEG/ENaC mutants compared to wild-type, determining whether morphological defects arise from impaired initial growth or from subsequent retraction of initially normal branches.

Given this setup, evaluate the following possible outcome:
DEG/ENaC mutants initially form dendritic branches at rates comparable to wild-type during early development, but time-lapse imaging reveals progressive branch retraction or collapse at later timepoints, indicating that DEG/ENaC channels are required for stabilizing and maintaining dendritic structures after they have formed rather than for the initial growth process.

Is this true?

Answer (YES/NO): NO